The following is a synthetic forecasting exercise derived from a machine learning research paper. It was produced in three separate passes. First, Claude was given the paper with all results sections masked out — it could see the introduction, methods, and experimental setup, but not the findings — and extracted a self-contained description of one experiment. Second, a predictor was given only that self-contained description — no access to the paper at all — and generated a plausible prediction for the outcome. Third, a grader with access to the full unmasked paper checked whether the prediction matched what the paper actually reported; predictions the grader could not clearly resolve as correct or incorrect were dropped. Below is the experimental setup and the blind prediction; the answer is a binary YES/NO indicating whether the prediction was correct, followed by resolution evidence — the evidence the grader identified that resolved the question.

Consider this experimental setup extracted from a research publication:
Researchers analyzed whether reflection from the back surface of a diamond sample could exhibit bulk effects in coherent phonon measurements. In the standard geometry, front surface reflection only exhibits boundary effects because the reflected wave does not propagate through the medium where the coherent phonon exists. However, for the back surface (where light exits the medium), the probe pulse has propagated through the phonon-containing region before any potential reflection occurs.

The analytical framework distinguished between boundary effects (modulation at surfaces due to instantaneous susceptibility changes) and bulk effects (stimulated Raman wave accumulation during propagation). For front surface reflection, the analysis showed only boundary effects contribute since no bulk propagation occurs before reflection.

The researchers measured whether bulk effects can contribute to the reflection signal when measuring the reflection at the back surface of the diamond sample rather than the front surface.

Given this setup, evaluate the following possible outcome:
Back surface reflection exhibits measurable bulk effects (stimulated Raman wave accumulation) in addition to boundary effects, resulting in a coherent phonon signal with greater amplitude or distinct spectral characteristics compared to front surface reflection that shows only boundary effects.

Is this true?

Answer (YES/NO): YES